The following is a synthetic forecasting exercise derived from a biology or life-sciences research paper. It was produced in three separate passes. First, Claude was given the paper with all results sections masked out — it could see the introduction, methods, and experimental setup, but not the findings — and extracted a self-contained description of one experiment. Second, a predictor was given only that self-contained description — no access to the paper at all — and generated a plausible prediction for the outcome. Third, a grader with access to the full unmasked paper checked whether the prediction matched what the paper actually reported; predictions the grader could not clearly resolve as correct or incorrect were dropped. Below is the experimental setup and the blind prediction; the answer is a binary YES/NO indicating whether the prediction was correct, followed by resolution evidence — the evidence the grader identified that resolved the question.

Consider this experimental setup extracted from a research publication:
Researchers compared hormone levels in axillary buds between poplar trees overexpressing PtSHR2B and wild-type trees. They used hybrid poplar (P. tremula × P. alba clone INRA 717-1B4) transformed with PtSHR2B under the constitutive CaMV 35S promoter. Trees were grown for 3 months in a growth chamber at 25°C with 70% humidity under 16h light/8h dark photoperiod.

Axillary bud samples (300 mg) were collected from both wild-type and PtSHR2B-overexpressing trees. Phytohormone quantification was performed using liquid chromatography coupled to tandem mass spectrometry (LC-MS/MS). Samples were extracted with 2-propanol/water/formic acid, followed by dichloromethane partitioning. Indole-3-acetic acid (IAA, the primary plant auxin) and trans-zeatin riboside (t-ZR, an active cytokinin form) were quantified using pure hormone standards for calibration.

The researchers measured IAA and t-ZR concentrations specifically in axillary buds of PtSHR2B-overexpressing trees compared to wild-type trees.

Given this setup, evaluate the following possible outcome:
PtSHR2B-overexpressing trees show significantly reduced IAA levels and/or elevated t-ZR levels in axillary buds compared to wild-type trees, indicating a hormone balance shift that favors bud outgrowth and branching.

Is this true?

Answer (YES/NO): YES